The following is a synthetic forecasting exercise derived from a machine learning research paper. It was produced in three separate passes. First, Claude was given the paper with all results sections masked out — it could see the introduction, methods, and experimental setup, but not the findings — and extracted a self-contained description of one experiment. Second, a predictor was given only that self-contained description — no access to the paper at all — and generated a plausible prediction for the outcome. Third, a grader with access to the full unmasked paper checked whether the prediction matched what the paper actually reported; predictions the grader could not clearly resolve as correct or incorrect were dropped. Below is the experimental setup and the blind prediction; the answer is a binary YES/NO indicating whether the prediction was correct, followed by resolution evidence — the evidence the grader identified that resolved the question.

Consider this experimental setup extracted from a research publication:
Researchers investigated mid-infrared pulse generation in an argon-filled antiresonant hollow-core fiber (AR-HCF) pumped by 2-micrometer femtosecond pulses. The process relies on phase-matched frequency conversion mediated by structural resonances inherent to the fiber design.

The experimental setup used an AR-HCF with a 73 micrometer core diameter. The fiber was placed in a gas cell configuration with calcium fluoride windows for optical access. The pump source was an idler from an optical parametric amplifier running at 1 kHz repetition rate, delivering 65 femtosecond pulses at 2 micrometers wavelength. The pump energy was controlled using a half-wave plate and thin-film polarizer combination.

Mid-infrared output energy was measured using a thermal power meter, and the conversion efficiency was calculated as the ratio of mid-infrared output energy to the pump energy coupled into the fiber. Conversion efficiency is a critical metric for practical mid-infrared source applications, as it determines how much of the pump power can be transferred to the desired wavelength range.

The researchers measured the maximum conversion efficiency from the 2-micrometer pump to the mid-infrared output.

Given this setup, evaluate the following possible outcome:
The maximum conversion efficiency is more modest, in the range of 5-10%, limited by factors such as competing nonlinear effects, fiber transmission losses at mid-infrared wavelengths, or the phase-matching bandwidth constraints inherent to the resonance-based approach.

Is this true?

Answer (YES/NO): YES